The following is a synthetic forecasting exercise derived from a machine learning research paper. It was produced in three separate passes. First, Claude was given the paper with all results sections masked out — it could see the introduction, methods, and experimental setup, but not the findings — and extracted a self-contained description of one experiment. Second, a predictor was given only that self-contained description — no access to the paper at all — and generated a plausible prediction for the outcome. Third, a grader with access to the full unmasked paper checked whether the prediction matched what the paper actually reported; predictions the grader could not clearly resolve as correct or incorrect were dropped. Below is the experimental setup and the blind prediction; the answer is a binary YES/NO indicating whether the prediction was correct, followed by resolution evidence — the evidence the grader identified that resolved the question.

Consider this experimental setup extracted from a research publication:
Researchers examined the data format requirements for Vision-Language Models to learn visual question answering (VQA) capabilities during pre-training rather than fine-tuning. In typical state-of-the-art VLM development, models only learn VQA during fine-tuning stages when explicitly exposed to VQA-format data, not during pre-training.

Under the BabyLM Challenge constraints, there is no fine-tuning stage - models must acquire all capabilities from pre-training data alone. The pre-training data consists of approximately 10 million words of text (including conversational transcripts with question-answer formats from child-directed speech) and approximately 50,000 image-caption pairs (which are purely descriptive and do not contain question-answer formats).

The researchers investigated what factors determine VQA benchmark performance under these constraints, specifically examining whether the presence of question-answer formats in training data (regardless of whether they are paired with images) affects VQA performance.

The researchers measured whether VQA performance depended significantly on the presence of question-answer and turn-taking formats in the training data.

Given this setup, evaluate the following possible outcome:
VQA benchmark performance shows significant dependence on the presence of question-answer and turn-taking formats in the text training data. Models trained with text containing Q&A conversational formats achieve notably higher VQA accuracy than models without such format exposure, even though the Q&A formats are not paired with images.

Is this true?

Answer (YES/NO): YES